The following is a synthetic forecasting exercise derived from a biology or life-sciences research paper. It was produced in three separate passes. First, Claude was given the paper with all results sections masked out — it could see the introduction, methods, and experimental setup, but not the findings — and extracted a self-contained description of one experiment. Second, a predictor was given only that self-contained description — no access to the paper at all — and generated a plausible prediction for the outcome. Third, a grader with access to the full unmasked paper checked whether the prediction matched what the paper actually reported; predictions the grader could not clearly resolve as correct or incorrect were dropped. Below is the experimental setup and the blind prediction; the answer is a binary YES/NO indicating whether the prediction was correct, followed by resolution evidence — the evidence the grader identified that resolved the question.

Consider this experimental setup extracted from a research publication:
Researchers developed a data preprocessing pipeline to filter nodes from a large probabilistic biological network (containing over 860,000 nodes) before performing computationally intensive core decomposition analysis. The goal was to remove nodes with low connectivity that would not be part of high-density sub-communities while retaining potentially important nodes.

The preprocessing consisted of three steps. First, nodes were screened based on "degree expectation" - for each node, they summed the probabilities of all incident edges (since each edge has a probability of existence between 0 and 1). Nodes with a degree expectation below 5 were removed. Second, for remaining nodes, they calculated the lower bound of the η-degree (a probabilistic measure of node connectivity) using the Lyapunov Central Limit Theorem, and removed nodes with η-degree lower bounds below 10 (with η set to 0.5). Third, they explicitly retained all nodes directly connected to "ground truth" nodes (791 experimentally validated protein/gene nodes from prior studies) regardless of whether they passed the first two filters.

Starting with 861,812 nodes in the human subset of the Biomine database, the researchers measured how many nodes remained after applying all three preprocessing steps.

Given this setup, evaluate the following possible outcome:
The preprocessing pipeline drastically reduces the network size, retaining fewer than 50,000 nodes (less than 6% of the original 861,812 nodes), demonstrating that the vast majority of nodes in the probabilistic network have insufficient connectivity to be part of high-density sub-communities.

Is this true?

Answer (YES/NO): YES